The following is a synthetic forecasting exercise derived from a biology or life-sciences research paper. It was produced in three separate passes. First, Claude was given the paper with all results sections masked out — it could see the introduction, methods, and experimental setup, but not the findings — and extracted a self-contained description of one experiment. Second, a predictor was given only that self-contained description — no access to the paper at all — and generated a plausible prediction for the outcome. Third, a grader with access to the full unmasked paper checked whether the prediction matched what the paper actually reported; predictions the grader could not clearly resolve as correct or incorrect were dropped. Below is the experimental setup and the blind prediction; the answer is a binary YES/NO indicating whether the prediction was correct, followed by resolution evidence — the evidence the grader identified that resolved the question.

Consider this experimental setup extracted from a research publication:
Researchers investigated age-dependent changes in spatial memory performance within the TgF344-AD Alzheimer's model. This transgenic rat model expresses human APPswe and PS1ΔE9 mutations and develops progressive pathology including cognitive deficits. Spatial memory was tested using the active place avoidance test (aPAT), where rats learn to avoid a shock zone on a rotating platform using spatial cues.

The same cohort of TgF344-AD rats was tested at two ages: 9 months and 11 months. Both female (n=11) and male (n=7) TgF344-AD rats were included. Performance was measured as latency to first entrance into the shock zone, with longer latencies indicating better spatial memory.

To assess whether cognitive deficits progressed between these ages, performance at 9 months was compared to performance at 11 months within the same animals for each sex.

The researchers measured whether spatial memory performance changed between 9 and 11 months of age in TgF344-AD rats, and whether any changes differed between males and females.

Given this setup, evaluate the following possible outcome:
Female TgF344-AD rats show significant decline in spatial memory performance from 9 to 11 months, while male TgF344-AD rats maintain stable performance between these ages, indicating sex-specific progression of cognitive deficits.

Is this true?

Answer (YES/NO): NO